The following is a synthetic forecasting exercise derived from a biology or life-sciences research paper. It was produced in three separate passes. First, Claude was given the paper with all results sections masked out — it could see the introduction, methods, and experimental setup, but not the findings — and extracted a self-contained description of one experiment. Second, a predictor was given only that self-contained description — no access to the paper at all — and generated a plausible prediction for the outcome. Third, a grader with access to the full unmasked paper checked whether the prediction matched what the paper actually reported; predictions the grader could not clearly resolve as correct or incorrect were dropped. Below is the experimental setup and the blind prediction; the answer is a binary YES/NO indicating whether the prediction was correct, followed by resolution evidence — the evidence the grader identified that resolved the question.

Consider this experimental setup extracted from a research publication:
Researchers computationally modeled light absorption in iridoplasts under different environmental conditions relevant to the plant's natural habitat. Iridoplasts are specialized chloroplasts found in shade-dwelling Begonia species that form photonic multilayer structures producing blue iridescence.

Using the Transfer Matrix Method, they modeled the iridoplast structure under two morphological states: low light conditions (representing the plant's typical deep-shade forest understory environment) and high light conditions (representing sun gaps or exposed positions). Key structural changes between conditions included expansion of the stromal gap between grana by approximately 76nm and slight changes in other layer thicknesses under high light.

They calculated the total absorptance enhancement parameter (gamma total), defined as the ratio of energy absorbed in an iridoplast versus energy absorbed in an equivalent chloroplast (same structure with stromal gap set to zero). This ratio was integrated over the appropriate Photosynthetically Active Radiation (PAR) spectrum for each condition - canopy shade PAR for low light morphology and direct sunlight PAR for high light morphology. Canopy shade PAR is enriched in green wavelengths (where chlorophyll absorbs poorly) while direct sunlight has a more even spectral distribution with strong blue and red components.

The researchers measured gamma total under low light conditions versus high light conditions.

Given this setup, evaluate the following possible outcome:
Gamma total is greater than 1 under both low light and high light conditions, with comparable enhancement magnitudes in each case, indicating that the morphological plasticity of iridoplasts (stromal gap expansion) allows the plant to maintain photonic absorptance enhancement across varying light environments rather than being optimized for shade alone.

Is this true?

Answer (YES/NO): NO